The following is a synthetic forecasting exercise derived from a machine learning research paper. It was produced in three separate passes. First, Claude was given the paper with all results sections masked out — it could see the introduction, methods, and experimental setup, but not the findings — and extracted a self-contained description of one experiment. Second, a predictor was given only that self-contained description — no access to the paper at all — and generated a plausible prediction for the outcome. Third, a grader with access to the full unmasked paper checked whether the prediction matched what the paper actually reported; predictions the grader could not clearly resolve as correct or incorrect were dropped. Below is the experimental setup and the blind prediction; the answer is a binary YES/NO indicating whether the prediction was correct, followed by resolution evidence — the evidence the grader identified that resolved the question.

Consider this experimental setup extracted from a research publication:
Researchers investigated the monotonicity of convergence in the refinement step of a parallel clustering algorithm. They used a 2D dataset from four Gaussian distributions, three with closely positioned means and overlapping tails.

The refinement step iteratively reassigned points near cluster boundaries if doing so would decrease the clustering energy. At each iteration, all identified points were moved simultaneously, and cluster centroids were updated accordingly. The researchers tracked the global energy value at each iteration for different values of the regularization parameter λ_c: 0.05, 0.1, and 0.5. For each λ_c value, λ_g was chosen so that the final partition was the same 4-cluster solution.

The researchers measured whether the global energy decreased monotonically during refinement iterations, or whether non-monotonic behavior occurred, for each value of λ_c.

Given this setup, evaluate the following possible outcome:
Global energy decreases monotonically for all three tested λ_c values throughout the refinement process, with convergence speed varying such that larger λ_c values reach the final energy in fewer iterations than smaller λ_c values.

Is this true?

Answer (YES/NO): NO